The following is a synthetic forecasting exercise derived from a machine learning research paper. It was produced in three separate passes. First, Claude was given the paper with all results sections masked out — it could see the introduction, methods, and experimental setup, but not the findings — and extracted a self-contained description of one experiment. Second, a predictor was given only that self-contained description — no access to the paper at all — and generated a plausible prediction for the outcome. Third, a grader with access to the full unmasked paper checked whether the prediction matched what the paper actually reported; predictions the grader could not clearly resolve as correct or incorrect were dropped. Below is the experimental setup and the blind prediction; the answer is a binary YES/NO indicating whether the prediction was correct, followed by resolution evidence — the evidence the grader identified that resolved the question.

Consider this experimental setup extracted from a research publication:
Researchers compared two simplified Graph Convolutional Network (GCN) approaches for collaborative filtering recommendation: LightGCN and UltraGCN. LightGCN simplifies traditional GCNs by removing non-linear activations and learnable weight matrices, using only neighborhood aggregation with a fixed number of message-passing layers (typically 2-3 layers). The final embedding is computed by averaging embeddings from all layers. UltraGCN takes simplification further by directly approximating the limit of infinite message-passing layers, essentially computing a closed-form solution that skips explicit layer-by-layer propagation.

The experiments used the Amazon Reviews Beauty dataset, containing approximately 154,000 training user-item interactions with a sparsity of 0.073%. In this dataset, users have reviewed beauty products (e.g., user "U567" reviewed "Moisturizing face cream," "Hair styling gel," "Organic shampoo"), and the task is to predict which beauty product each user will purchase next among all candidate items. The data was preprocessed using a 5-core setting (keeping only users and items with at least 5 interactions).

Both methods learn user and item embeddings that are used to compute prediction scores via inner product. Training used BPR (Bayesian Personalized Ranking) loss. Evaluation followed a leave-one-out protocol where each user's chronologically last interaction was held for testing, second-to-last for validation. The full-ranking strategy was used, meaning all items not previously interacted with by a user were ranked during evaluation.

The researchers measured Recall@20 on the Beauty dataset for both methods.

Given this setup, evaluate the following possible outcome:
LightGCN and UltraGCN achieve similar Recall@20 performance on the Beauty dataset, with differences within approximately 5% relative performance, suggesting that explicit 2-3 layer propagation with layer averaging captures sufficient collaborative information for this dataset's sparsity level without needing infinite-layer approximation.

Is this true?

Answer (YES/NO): NO